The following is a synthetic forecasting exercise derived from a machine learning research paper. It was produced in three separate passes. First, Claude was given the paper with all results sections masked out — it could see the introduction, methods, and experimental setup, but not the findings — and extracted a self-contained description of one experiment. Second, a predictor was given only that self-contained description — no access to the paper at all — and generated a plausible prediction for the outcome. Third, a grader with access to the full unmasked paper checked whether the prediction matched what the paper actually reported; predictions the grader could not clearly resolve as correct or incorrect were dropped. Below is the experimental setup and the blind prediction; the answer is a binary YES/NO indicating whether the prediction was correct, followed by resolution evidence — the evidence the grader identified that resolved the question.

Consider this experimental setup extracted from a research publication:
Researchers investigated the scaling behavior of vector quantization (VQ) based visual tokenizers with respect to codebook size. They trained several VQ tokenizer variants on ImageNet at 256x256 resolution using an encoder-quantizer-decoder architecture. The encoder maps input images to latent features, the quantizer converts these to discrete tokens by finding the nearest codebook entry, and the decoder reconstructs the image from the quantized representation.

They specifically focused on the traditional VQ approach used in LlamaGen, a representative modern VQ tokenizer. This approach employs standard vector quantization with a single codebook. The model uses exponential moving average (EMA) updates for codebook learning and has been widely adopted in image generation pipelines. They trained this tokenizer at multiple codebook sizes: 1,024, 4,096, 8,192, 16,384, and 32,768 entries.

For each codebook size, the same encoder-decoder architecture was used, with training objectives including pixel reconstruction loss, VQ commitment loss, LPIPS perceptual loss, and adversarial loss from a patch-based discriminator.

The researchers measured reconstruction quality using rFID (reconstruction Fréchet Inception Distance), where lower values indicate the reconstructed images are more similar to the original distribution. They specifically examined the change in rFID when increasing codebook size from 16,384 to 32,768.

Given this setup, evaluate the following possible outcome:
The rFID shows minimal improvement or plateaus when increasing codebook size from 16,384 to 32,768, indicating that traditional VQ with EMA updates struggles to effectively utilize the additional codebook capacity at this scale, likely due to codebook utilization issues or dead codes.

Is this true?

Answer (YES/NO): YES